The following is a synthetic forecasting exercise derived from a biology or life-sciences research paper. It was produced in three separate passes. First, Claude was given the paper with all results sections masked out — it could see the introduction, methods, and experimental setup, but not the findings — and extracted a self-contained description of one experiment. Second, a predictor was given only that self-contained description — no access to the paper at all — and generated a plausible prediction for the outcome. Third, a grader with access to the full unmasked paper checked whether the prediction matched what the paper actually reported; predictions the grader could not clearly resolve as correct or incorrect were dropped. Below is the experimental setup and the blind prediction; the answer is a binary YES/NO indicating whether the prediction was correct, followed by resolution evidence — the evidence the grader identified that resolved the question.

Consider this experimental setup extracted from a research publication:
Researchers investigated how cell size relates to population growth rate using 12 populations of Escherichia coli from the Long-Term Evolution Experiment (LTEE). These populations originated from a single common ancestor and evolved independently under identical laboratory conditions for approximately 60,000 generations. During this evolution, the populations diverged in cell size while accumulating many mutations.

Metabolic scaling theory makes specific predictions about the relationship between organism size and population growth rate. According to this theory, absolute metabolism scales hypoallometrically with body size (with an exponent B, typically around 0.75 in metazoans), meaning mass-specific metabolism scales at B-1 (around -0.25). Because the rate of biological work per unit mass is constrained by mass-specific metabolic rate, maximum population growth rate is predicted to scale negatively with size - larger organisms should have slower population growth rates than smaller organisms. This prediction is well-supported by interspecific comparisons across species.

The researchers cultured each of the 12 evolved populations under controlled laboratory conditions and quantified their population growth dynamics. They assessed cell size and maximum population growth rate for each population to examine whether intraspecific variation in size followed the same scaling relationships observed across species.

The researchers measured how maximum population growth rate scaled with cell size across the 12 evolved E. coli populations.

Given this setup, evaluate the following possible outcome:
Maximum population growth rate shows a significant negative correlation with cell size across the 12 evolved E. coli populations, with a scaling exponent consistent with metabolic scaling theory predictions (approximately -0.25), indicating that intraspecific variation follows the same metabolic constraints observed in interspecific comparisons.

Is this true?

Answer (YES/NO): NO